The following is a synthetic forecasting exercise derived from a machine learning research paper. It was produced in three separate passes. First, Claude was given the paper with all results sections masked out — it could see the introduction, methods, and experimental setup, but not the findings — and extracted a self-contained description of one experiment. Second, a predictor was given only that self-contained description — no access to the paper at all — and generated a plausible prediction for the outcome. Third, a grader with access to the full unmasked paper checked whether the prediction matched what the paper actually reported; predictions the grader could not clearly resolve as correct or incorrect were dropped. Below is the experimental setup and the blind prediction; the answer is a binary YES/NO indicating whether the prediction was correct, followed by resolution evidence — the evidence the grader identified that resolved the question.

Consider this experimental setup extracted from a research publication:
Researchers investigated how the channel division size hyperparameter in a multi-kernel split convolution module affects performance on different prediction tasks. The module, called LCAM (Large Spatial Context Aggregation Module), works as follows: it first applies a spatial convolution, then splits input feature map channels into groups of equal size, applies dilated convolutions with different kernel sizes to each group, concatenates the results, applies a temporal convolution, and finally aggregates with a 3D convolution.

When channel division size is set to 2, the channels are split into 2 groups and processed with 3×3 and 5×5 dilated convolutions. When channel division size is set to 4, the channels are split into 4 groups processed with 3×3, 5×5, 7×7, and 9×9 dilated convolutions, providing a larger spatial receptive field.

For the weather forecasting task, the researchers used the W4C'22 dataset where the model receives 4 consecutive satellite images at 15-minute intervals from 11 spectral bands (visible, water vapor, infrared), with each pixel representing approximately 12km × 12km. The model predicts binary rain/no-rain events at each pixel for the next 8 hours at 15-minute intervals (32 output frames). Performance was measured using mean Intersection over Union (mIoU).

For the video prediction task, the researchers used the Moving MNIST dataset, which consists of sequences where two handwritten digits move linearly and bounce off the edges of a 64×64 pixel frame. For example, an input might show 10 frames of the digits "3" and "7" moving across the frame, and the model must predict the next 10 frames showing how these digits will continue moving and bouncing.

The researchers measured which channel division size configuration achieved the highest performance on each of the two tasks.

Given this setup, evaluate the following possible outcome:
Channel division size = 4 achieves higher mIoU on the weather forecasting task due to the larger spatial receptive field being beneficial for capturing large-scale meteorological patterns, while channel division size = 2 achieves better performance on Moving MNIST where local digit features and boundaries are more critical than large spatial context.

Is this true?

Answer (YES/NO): NO